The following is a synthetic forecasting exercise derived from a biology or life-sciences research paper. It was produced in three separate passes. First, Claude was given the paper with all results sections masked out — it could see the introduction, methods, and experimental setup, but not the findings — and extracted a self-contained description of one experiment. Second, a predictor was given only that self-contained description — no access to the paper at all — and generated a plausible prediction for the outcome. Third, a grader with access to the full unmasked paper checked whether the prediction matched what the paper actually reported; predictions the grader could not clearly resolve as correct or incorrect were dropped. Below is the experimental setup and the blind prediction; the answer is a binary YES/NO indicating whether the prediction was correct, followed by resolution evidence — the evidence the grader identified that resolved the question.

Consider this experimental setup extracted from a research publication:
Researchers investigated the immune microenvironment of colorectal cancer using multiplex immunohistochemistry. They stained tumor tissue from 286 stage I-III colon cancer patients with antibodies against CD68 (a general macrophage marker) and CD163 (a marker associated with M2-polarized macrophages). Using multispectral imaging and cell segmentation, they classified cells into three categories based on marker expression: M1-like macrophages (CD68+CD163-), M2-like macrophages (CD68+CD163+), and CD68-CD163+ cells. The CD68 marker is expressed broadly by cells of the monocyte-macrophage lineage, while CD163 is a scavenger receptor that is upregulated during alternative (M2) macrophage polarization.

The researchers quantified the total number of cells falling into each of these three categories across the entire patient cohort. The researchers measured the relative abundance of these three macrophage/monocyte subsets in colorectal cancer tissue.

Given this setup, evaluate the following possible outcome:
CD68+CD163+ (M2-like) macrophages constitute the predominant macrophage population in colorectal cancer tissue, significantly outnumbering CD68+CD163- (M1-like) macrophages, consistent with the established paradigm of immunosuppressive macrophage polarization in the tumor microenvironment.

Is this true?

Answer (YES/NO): NO